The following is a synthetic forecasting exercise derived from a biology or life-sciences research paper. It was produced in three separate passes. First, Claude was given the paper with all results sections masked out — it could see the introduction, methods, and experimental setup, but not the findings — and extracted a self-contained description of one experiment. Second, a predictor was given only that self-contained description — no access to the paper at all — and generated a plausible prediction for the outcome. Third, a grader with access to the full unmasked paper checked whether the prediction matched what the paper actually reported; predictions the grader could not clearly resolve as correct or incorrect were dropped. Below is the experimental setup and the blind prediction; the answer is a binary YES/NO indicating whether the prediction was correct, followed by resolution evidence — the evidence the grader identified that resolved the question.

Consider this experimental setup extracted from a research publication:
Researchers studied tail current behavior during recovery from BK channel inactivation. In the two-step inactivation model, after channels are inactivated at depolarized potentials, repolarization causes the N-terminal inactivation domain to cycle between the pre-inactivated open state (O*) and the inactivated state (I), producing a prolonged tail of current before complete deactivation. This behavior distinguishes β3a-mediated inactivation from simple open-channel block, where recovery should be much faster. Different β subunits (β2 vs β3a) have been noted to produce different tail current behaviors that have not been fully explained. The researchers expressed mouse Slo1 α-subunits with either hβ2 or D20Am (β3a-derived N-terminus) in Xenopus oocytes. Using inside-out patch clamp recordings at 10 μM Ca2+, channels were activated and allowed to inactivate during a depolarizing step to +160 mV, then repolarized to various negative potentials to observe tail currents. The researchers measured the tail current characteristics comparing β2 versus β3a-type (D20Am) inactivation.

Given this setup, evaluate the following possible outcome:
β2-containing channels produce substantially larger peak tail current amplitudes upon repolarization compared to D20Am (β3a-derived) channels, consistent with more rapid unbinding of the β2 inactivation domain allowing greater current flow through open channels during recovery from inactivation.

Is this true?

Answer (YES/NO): NO